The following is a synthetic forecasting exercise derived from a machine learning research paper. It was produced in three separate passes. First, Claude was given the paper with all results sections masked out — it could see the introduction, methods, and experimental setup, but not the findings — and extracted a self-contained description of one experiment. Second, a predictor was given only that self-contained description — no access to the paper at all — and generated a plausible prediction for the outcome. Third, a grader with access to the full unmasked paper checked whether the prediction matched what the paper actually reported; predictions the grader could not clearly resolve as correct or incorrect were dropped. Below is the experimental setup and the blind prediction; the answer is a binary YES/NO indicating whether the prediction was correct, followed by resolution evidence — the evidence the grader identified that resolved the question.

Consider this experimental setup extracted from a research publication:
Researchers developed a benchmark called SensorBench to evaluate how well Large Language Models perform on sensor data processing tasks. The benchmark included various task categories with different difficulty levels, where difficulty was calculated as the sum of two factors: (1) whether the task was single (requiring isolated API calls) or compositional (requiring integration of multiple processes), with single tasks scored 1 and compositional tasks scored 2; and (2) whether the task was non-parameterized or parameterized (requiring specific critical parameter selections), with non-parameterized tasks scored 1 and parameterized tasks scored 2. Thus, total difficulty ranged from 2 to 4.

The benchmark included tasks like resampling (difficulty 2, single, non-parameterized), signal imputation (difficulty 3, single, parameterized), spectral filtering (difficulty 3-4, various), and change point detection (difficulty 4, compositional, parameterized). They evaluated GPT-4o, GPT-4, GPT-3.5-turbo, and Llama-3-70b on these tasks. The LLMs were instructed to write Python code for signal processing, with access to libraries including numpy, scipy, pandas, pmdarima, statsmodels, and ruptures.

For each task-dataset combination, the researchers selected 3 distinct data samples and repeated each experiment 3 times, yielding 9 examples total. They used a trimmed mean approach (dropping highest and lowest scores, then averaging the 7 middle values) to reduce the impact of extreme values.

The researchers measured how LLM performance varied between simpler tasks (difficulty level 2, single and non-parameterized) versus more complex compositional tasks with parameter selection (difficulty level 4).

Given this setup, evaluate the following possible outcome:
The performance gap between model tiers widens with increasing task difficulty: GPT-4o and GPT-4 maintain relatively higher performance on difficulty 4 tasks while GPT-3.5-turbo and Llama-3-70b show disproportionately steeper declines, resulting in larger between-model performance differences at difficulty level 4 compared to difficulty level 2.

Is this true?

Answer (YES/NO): NO